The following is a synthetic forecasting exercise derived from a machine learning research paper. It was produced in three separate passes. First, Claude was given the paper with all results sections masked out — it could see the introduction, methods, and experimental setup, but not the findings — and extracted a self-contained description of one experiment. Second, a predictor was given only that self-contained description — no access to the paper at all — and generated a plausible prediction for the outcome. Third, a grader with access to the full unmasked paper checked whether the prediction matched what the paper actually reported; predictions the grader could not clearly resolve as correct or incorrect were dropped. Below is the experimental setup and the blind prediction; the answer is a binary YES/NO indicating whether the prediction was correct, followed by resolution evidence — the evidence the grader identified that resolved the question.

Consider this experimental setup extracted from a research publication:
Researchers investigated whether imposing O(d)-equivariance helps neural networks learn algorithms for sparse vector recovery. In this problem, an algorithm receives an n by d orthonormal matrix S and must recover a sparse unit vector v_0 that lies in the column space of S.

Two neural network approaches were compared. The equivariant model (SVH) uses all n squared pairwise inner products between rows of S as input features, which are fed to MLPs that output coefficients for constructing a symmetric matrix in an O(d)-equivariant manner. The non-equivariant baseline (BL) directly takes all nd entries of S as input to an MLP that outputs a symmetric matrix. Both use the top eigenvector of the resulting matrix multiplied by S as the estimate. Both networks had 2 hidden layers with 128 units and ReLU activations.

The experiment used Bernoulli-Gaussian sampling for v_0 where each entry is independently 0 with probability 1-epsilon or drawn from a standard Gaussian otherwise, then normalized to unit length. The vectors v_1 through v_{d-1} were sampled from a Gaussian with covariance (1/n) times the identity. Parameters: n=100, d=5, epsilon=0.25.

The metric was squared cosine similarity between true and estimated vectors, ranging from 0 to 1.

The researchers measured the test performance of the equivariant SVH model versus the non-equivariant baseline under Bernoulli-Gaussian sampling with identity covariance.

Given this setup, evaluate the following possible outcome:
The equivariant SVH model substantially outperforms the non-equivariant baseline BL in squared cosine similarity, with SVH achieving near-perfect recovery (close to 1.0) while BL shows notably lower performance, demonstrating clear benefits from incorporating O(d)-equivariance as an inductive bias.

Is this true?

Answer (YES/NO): NO